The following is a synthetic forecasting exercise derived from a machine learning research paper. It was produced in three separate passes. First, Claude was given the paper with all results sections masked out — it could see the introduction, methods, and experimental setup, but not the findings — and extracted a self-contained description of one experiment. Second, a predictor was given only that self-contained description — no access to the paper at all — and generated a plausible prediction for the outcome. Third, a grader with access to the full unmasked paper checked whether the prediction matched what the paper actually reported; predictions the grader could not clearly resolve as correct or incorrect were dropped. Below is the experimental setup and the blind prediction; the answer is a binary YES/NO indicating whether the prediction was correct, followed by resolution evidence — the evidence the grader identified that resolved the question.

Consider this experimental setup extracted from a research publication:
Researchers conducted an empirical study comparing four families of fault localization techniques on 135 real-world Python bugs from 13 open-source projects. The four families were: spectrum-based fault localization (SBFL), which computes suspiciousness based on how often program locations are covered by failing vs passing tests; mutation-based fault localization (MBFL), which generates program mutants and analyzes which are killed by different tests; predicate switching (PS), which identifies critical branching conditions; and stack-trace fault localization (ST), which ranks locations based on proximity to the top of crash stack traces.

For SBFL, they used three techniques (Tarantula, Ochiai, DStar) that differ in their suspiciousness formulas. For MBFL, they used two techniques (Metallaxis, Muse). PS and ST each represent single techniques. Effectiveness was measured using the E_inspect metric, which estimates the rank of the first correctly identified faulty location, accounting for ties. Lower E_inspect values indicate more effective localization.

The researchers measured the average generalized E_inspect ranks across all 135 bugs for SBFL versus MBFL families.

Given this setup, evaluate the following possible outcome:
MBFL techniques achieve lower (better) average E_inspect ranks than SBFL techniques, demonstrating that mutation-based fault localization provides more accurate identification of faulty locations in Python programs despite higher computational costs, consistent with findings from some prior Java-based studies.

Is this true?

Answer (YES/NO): NO